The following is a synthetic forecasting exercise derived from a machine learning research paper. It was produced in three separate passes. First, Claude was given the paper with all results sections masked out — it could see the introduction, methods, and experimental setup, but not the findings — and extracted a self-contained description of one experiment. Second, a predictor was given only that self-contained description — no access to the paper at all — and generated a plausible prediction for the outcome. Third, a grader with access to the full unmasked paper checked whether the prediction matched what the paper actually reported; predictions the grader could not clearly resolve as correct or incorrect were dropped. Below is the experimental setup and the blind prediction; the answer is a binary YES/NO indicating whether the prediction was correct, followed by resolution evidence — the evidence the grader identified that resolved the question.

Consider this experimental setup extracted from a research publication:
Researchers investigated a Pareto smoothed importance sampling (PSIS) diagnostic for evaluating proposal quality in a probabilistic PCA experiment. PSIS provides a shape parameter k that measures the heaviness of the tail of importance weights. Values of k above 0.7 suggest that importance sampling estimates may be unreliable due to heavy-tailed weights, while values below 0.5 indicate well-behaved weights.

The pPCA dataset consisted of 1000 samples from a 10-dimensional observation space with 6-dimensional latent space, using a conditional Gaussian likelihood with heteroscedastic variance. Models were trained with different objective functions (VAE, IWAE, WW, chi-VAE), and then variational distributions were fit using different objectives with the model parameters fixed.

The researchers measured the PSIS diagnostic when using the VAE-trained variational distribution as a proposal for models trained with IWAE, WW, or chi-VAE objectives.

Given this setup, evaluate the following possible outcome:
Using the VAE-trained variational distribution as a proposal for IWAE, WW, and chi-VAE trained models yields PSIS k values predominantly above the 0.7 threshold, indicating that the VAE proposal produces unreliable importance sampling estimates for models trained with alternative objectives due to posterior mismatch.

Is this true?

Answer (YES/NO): YES